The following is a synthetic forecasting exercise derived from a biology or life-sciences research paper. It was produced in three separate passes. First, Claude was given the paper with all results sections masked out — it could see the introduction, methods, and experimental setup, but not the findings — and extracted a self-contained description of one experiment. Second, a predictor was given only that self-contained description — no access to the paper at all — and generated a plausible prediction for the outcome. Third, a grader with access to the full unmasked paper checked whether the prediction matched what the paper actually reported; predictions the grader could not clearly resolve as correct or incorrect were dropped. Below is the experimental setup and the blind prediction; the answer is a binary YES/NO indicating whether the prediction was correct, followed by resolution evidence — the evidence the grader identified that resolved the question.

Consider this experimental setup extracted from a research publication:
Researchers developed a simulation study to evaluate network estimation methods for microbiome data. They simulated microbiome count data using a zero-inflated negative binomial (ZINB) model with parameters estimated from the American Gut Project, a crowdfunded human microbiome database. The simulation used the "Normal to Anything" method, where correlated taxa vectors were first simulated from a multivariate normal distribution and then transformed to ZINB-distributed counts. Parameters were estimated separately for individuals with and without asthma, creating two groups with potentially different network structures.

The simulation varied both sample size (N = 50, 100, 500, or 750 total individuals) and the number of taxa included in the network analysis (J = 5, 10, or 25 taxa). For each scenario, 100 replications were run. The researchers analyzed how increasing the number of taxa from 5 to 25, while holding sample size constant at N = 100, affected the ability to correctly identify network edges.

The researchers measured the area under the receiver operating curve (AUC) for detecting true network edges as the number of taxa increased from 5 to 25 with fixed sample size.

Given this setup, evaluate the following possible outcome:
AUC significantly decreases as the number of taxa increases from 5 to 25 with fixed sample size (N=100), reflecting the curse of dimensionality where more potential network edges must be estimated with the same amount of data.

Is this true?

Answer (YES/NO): YES